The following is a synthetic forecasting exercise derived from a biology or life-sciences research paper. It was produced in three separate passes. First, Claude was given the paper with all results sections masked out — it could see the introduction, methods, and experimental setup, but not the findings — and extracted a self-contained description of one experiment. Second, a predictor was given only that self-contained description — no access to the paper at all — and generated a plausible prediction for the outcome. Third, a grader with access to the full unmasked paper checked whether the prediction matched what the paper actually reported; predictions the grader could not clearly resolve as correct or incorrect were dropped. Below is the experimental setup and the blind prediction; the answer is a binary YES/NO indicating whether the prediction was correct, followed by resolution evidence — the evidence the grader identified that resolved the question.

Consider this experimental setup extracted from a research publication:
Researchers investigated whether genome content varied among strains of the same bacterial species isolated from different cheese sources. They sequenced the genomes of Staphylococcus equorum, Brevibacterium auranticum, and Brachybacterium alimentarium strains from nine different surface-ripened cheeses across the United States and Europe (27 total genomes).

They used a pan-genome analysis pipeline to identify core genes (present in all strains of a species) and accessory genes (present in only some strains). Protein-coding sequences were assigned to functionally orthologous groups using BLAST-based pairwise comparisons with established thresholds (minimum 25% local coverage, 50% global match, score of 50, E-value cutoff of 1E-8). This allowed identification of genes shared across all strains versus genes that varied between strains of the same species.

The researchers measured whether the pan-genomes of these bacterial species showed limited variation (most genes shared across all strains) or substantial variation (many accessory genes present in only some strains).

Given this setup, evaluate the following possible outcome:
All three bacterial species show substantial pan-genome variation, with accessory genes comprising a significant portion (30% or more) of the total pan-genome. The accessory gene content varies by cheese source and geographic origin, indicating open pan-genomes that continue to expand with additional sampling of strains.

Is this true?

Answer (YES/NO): NO